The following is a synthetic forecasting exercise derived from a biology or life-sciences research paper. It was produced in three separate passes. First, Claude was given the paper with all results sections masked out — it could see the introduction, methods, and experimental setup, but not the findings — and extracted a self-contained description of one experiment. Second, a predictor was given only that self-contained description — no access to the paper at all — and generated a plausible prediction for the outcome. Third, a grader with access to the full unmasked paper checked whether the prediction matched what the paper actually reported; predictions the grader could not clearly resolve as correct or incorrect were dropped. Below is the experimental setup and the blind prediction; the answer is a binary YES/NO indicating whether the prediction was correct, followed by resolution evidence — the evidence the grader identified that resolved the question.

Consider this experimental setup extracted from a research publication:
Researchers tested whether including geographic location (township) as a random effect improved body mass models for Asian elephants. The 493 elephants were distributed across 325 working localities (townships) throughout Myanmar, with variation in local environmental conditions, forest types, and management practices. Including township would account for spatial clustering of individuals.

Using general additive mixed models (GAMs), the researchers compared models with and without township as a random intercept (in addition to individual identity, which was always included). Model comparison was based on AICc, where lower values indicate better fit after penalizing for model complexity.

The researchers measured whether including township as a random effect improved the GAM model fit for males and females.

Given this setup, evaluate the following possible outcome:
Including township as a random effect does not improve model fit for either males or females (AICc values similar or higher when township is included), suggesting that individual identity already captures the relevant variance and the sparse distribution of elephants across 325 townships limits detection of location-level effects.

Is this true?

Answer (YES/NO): YES